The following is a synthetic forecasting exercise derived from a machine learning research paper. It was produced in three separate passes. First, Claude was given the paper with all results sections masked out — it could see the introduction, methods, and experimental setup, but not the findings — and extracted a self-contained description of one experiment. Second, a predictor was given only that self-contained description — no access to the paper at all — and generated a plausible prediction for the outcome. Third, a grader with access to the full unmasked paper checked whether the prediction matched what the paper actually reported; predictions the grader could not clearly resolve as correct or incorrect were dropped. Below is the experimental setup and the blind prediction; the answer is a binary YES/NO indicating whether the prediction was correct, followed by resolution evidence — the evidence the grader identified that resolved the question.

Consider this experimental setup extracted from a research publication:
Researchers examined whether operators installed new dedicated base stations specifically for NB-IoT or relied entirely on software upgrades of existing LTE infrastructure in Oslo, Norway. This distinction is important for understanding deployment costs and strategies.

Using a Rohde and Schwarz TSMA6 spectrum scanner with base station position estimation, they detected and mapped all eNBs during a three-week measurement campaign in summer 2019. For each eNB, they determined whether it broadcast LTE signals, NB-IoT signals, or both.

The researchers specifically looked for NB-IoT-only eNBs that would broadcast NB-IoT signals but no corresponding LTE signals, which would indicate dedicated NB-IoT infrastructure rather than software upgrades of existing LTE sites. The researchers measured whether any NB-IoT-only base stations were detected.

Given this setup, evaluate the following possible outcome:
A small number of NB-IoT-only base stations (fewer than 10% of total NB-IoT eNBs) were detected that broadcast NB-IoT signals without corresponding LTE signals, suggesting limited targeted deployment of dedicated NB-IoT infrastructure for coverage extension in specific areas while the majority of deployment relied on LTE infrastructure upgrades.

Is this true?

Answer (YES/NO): NO